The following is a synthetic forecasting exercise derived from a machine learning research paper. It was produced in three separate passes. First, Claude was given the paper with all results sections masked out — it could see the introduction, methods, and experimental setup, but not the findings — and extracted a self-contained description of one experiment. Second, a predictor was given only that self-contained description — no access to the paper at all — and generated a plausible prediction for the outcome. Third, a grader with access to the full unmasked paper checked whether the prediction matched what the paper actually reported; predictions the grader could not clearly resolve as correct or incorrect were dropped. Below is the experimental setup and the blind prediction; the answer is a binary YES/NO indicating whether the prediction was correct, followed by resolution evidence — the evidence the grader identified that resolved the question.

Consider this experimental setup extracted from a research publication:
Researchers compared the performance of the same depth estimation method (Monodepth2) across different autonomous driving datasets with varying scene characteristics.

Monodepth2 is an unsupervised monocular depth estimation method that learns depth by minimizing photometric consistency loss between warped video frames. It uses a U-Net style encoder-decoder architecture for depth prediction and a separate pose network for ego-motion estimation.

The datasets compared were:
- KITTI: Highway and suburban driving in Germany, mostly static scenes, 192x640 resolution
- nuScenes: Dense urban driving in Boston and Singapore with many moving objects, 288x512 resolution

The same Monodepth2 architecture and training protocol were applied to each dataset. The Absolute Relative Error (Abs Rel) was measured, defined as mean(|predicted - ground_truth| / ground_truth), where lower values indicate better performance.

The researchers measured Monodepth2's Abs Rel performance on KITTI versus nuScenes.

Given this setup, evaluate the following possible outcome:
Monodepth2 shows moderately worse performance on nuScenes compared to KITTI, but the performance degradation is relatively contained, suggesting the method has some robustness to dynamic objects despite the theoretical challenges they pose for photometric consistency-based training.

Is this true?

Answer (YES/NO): NO